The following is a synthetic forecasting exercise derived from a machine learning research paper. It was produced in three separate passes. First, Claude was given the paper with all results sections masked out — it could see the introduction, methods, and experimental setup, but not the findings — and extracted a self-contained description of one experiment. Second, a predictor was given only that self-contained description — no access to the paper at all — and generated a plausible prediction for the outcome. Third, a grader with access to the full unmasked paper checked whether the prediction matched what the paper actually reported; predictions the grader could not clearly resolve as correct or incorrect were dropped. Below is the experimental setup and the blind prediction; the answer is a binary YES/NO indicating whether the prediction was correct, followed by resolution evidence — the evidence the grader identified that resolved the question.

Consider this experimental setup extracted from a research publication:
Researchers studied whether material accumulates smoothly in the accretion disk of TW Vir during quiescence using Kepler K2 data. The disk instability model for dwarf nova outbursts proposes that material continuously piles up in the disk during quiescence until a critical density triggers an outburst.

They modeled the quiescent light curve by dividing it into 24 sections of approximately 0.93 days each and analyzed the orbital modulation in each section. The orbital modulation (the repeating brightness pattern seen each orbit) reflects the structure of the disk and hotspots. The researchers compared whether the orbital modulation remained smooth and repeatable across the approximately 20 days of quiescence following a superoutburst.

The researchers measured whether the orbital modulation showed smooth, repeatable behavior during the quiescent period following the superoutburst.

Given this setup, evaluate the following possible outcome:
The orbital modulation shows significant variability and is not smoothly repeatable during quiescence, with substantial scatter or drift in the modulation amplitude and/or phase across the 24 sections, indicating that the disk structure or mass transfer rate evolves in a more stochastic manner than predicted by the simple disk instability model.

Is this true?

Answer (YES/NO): YES